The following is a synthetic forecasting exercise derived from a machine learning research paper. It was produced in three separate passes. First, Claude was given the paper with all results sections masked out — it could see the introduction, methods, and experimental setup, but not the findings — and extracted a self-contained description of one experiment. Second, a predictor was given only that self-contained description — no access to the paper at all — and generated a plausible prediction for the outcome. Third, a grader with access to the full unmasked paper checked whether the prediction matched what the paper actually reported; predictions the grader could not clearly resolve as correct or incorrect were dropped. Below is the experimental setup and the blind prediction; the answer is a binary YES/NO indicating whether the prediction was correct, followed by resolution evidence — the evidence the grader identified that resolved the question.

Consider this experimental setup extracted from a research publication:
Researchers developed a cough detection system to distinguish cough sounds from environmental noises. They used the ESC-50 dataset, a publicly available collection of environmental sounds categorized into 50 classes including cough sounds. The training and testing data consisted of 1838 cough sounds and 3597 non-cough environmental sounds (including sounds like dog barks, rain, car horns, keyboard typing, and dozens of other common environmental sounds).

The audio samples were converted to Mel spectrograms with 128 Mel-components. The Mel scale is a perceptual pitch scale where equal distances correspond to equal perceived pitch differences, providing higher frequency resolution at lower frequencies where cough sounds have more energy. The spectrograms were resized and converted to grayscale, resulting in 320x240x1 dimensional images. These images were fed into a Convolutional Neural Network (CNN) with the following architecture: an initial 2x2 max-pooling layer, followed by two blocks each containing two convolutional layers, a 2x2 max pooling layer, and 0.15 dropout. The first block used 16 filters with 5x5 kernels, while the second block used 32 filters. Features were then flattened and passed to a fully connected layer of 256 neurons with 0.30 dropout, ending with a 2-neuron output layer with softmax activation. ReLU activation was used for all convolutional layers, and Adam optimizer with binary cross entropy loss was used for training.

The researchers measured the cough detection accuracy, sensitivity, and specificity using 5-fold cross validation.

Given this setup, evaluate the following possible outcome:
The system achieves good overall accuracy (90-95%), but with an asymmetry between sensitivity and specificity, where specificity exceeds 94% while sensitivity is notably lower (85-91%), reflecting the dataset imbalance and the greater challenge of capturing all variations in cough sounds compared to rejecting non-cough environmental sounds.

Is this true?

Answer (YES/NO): NO